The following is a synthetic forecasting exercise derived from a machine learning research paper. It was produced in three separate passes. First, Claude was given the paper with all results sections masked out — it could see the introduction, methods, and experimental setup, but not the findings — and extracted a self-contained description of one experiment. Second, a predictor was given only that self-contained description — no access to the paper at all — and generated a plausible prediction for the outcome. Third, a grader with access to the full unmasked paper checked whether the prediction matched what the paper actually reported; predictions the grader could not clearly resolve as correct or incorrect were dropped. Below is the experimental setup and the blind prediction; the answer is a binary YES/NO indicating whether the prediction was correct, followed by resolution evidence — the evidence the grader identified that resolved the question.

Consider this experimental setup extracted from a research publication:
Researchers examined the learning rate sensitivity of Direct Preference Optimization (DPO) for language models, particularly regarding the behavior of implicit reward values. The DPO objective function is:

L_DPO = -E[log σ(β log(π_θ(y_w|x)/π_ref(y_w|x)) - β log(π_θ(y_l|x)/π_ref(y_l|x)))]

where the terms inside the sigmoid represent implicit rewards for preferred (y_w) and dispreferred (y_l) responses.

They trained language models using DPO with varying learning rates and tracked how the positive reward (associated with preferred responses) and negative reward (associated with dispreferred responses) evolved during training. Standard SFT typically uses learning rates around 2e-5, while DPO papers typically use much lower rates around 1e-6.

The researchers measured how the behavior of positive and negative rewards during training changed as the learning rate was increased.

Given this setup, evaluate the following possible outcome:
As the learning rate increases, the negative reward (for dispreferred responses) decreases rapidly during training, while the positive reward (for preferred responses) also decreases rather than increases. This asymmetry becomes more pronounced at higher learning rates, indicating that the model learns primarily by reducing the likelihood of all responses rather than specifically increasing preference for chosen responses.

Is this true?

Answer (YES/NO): YES